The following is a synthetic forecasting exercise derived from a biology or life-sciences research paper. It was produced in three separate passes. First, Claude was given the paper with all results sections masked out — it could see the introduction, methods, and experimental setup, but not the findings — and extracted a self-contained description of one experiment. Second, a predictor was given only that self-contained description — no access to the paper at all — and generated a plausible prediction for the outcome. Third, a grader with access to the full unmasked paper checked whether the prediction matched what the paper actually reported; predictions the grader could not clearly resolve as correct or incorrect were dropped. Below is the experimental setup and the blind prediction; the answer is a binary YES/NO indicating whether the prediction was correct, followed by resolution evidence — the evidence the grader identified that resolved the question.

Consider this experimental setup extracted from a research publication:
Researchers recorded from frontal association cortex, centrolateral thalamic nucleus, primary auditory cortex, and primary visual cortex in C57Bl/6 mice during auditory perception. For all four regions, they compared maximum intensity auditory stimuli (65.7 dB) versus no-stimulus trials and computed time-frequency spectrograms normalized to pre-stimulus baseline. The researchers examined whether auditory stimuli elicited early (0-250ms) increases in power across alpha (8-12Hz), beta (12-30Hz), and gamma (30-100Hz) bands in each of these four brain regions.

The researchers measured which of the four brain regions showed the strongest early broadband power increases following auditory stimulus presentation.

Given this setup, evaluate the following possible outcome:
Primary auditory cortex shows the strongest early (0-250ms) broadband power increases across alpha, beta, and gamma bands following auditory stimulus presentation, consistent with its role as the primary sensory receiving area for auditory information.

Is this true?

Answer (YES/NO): YES